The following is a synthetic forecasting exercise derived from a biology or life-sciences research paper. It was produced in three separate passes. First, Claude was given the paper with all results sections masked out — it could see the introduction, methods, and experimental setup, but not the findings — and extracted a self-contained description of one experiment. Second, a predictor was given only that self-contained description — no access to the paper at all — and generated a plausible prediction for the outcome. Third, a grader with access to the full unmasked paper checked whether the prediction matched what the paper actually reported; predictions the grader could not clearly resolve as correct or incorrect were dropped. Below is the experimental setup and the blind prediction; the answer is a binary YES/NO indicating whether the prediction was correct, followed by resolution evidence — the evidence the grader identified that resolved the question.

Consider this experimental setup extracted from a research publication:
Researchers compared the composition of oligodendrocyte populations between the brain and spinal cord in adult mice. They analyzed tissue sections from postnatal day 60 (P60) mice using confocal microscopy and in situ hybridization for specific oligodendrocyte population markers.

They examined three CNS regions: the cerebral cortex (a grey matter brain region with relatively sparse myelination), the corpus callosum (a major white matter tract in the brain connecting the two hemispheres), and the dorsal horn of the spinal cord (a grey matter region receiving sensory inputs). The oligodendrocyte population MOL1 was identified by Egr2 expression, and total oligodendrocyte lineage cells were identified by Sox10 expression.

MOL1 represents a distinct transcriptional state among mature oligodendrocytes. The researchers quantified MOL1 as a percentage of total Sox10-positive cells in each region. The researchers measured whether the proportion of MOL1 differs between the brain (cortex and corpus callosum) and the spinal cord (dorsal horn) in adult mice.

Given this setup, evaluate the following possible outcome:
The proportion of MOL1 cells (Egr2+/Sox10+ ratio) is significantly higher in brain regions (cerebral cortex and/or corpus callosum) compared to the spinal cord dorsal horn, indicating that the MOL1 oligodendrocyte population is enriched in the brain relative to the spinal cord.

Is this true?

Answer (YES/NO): NO